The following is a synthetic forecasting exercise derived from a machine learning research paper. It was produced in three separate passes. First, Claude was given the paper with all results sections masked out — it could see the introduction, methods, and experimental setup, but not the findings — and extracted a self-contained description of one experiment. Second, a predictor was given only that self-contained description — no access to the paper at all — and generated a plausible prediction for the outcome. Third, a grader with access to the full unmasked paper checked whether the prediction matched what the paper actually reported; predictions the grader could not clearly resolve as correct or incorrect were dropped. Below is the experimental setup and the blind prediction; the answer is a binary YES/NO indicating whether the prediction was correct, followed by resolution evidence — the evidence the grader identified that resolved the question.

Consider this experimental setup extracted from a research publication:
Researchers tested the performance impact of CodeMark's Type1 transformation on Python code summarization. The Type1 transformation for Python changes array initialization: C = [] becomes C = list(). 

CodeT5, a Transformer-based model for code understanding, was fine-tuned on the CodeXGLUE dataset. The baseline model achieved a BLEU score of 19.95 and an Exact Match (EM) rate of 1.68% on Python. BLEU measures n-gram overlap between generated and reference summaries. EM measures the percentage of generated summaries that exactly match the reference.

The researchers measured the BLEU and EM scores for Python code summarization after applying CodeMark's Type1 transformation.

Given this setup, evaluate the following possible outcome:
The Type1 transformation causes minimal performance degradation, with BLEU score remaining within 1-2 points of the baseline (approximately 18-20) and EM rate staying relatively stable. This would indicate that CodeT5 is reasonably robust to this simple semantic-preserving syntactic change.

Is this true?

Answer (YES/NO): NO